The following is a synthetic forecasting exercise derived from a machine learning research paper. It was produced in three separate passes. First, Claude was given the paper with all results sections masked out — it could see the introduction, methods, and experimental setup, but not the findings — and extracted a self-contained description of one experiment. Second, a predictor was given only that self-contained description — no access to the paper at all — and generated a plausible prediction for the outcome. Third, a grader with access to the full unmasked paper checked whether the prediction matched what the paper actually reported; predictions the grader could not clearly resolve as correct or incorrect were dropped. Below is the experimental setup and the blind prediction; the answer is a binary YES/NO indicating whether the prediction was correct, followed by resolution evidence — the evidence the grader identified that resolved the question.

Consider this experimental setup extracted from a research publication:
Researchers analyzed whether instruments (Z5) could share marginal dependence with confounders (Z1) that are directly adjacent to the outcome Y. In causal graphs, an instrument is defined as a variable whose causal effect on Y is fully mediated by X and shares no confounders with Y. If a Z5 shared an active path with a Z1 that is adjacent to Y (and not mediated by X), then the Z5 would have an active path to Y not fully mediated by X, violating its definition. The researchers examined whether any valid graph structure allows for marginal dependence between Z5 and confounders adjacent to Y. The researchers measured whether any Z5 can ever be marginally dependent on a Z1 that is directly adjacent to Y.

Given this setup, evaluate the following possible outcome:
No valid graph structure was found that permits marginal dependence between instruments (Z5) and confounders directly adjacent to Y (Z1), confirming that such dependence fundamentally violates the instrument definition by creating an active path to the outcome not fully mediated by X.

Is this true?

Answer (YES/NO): YES